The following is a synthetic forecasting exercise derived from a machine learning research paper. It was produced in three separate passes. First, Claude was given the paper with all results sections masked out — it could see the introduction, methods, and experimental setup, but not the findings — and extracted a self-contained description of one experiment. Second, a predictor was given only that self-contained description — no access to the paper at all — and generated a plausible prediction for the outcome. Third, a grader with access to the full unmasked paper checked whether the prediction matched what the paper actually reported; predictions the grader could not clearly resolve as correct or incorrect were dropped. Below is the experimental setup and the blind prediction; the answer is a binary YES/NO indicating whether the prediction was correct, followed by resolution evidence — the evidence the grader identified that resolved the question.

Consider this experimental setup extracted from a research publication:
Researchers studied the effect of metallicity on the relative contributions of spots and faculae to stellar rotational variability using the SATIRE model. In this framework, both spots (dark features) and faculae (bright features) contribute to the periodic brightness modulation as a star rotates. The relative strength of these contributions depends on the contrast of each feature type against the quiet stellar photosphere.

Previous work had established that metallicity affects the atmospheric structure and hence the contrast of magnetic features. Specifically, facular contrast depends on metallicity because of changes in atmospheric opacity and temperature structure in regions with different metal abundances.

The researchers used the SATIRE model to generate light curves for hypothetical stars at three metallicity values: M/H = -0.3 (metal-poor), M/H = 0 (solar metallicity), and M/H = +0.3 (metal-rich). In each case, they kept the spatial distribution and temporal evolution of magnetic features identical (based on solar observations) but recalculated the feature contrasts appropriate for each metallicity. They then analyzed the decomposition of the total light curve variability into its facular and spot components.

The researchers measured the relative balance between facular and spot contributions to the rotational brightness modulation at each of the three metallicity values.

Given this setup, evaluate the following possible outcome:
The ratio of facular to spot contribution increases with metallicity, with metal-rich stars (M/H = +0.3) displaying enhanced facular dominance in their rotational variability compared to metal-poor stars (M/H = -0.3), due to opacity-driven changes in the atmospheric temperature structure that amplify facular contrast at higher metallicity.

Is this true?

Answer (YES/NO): YES